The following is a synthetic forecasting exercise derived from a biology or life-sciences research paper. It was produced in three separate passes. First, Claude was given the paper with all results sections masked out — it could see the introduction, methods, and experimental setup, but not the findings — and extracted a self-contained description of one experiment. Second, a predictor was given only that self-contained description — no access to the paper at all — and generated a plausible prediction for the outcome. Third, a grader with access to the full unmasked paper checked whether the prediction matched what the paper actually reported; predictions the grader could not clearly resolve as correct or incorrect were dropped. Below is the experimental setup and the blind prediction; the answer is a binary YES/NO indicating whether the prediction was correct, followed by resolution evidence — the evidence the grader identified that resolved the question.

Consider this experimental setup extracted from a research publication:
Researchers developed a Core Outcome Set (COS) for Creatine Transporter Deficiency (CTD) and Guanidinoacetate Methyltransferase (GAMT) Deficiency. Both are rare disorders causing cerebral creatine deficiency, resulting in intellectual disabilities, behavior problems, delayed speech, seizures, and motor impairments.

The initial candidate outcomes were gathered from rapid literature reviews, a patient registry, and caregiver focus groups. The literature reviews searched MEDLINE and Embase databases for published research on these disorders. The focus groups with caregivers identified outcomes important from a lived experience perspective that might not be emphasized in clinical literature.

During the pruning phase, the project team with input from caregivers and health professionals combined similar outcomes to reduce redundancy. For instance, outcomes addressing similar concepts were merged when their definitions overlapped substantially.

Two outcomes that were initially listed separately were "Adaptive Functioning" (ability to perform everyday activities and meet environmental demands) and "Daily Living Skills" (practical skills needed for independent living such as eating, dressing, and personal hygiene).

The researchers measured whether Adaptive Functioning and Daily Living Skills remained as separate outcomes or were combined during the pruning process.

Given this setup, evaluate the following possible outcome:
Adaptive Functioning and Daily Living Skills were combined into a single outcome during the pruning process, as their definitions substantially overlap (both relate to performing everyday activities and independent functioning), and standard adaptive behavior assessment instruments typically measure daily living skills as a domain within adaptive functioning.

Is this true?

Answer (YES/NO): YES